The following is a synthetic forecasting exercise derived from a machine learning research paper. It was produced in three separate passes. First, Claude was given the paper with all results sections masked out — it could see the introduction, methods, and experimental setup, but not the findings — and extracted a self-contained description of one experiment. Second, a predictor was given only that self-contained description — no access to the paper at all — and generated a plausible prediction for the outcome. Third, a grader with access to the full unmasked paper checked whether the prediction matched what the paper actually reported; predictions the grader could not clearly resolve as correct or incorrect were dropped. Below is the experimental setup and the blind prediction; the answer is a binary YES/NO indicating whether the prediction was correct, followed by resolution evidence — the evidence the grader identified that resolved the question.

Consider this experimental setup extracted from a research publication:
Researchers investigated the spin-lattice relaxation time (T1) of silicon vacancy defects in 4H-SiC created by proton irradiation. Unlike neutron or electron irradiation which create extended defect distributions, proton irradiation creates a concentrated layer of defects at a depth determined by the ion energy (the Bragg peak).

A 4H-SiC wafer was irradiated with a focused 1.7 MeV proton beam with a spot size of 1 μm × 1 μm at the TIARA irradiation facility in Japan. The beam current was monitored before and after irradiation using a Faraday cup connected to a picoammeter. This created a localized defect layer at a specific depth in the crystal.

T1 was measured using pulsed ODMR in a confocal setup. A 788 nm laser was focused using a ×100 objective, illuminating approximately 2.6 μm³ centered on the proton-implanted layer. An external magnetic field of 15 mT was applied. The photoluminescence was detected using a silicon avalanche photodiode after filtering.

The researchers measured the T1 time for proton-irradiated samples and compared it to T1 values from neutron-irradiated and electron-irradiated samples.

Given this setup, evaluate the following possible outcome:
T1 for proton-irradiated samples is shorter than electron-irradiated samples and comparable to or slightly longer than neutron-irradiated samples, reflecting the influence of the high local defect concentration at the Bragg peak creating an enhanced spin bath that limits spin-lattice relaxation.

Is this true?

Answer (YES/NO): NO